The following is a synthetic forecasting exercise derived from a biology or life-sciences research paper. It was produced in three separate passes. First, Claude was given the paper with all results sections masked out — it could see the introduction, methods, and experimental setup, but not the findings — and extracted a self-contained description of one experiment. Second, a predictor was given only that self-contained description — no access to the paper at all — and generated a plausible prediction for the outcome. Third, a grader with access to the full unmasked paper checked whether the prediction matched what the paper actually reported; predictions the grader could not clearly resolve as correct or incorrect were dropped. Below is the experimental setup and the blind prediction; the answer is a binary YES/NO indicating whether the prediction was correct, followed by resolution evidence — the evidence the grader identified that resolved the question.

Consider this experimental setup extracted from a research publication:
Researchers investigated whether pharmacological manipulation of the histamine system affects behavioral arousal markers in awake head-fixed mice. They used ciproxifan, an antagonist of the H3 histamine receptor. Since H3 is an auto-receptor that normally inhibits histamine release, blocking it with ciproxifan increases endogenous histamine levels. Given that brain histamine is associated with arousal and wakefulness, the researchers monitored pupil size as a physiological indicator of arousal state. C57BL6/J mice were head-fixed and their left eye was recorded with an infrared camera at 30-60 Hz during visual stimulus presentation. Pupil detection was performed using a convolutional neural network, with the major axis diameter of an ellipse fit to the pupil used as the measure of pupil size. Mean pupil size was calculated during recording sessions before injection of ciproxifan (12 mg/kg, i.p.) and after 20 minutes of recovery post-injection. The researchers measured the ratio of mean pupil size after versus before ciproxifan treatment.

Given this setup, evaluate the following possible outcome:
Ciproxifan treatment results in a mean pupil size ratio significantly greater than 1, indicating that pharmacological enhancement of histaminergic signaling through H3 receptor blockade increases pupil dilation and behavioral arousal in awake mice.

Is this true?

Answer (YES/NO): NO